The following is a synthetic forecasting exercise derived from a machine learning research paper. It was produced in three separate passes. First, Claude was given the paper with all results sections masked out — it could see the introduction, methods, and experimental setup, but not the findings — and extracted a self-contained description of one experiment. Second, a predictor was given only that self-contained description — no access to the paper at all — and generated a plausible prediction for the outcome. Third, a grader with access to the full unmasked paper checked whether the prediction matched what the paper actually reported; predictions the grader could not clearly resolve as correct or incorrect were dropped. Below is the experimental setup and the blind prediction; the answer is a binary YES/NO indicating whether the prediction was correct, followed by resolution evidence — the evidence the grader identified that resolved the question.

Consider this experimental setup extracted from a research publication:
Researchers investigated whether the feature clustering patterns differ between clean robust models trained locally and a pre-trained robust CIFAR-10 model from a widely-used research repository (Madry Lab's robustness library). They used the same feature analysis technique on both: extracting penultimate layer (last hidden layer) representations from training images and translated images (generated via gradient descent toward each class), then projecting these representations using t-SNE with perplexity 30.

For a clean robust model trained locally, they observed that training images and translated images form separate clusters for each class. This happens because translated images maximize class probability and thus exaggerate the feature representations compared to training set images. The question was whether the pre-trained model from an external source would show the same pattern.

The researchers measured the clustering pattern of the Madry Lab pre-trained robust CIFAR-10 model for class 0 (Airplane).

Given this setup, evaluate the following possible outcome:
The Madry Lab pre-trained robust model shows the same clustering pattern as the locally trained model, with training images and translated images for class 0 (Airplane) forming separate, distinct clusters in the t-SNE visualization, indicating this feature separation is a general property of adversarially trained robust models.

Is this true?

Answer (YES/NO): YES